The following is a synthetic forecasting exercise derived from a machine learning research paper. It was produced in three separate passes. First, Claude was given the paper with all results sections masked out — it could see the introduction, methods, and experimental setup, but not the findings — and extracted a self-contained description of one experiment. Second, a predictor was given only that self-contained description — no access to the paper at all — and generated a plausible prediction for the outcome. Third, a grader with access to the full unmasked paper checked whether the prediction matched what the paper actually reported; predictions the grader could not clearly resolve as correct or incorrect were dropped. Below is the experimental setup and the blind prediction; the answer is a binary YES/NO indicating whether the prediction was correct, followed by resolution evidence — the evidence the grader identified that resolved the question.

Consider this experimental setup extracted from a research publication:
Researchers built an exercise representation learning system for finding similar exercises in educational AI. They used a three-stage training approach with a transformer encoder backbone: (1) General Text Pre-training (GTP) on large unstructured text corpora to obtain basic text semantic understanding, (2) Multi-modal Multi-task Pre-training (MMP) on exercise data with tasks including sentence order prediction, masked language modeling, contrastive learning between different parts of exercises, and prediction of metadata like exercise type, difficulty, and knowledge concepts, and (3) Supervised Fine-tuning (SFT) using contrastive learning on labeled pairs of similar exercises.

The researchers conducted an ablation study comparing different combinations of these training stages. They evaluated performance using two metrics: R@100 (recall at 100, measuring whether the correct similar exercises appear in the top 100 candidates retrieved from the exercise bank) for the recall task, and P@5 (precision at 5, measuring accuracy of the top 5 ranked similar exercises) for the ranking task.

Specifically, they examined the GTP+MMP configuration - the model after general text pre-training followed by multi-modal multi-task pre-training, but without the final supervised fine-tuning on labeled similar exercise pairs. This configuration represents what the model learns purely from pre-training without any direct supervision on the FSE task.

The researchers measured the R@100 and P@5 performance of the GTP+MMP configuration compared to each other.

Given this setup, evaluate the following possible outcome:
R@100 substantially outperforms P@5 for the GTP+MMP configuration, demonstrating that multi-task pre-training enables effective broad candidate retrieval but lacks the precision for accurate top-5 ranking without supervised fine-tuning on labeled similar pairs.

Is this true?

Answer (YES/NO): NO